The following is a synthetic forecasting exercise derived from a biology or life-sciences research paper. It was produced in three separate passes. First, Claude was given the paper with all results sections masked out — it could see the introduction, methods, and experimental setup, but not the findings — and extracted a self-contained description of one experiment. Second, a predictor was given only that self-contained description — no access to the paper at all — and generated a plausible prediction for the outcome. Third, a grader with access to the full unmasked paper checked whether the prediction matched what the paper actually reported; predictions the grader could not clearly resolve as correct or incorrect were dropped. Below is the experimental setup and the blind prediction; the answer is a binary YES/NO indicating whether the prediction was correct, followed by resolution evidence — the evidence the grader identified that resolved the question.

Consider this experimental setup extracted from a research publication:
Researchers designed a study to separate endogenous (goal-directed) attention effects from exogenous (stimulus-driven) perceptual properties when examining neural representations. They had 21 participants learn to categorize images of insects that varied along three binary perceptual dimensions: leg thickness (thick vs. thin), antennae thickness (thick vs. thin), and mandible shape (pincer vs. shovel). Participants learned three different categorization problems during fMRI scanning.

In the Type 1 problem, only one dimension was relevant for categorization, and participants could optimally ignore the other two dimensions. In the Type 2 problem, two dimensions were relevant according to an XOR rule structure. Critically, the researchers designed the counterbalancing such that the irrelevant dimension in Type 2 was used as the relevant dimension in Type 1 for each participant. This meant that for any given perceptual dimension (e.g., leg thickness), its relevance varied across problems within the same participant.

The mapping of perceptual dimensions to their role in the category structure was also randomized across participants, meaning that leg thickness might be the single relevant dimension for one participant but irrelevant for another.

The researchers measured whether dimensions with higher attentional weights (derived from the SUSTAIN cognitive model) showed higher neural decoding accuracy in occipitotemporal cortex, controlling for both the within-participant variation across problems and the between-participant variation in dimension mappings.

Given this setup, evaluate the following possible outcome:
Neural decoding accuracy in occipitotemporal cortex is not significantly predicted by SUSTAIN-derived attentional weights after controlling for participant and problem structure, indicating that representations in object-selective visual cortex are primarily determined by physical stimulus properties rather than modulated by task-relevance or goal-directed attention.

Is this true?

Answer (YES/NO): NO